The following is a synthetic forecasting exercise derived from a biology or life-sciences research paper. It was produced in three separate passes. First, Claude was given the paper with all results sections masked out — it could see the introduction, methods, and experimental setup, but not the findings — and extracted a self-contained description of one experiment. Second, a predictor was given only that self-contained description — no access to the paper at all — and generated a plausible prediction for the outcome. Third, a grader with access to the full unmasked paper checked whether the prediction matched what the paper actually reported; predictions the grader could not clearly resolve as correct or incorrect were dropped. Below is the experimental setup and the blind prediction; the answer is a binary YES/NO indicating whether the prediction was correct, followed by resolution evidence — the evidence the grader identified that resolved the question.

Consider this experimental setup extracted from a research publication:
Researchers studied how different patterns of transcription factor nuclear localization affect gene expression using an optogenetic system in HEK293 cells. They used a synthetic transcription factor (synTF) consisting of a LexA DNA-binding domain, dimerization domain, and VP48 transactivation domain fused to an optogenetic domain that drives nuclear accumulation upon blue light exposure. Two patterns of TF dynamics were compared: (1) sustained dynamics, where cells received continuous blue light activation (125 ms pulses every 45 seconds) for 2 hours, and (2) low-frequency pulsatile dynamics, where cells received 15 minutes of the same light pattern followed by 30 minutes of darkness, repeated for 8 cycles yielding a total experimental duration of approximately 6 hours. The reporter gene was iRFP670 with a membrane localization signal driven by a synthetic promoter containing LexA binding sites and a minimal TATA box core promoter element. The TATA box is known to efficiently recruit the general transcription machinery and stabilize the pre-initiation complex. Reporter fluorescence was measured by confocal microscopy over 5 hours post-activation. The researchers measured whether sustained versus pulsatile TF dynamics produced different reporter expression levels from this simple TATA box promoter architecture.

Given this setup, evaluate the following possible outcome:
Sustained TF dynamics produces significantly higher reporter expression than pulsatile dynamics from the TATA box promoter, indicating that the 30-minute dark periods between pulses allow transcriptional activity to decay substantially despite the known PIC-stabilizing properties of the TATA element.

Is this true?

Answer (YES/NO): NO